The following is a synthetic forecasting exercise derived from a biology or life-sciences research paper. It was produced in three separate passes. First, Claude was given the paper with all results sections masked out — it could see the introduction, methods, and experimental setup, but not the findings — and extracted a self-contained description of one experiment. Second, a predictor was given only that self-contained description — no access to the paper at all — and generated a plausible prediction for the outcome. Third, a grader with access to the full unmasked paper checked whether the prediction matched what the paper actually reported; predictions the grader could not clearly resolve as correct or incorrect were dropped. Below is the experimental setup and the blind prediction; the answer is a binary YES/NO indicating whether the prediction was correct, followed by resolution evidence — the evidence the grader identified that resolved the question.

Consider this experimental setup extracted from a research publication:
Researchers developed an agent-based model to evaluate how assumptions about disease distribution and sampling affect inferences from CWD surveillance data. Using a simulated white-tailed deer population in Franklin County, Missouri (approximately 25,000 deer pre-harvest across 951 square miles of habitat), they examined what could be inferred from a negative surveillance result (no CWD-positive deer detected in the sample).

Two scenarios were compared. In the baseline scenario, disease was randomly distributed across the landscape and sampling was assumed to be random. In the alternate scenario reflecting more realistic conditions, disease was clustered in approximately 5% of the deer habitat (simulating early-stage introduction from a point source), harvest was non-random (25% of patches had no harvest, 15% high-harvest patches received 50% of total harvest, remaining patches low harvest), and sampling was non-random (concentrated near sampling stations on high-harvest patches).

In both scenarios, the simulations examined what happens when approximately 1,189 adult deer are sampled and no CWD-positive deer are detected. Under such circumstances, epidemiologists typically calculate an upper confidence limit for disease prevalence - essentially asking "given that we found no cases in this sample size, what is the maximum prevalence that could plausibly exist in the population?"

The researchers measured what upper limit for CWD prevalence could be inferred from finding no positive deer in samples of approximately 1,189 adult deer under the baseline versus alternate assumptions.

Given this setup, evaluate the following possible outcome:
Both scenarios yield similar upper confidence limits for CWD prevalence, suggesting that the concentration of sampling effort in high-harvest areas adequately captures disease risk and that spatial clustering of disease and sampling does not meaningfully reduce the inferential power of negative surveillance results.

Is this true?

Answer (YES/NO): NO